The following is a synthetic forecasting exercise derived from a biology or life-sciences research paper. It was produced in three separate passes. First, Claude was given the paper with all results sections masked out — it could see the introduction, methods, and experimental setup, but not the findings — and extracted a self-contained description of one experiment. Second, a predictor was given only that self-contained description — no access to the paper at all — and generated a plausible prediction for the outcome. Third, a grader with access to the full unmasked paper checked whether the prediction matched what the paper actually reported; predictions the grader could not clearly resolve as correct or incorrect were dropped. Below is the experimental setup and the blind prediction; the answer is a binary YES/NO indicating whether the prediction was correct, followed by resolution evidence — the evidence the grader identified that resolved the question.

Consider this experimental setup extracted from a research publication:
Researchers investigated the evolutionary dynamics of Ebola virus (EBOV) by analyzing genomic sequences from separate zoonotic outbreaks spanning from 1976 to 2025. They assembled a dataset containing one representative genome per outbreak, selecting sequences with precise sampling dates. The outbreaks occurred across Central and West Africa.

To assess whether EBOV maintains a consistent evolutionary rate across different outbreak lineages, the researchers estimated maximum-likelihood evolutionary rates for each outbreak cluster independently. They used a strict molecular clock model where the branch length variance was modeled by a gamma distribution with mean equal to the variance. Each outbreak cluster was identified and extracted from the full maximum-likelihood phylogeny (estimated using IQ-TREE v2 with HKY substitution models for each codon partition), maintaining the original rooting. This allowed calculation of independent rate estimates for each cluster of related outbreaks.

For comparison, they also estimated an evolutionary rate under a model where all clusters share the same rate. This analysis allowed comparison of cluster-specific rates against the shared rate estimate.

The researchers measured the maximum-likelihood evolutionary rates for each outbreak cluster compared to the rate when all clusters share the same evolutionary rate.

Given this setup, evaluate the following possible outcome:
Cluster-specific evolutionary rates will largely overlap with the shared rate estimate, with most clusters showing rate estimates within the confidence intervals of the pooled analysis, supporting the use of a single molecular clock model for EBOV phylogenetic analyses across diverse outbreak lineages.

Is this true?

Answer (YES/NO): NO